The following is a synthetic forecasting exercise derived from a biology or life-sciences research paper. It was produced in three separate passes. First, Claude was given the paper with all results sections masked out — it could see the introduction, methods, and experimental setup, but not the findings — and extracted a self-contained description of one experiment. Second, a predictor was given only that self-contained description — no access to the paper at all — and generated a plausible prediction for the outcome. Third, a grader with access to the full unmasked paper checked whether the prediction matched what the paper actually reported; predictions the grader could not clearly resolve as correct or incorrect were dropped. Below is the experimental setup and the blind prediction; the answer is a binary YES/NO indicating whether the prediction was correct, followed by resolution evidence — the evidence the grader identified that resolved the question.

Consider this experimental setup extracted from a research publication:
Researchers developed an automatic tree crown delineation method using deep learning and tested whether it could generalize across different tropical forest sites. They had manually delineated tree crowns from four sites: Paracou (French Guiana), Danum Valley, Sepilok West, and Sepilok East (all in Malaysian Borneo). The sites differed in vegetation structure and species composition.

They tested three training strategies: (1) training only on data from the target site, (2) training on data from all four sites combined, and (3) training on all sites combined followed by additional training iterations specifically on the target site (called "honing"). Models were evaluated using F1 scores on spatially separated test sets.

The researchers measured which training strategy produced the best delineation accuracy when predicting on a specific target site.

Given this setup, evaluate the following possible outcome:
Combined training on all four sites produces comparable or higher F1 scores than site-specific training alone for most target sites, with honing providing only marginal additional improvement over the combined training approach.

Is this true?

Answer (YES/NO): NO